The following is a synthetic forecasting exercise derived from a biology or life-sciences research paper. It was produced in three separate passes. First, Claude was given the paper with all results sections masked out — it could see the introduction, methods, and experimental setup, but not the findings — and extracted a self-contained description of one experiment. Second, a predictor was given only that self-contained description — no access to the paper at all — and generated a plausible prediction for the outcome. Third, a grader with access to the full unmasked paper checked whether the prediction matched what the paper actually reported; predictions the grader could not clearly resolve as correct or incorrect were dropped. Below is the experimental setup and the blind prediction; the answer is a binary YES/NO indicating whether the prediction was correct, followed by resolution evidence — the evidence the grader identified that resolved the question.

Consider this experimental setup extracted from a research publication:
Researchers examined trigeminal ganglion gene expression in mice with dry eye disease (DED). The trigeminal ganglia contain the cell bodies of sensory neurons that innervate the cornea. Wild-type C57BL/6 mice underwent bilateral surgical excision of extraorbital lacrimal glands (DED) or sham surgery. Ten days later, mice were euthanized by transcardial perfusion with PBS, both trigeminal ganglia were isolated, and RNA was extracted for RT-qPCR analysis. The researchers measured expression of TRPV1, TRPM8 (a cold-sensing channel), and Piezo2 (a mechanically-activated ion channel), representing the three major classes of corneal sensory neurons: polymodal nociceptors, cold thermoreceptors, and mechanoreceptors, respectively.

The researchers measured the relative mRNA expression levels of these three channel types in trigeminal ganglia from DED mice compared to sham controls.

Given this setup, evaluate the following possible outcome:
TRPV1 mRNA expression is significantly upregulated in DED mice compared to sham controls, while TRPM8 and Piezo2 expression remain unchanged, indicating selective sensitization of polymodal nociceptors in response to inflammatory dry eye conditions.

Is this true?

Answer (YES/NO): NO